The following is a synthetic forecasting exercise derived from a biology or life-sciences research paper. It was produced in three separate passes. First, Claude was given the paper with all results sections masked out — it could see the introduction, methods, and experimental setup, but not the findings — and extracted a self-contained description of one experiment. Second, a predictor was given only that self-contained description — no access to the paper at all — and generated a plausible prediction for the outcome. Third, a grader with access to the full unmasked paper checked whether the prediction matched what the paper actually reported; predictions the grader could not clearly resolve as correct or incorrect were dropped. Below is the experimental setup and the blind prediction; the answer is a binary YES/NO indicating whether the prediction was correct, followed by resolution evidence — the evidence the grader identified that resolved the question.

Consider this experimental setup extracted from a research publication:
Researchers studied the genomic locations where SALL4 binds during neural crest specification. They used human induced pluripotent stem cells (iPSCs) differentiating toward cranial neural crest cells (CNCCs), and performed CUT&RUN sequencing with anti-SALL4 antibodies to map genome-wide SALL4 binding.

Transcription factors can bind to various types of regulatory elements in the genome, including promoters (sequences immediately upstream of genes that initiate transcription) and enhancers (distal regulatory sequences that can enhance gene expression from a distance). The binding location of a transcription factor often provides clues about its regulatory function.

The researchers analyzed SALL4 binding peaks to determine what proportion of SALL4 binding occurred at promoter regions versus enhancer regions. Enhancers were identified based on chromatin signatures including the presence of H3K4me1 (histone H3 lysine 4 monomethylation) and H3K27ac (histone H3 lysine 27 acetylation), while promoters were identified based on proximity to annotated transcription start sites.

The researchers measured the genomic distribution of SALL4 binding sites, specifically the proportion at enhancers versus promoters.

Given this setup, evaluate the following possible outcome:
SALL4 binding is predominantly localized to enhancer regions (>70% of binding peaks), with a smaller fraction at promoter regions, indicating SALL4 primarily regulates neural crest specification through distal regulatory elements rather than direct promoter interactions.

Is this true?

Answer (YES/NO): YES